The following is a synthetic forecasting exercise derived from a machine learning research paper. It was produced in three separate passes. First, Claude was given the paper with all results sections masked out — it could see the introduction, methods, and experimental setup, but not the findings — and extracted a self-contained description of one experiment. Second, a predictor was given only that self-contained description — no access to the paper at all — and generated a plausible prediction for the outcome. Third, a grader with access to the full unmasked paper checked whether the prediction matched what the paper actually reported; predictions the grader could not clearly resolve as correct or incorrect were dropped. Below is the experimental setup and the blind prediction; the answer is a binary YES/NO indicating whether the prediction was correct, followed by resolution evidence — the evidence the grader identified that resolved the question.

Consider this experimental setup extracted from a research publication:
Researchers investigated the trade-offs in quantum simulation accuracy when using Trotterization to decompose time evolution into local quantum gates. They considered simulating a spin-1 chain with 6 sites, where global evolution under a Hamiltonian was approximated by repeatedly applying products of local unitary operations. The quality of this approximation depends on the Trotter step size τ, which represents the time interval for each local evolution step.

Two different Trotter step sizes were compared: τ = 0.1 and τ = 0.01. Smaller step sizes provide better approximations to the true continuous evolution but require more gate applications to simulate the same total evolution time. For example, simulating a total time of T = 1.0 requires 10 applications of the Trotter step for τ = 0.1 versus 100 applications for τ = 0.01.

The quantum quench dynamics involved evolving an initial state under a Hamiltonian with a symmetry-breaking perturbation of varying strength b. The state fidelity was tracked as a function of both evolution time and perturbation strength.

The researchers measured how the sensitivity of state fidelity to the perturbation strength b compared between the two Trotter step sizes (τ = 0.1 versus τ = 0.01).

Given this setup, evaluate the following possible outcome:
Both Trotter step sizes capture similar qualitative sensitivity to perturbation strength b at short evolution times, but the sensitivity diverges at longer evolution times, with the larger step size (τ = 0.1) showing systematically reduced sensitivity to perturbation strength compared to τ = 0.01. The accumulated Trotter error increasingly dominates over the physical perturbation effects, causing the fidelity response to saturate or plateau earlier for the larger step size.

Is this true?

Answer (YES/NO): NO